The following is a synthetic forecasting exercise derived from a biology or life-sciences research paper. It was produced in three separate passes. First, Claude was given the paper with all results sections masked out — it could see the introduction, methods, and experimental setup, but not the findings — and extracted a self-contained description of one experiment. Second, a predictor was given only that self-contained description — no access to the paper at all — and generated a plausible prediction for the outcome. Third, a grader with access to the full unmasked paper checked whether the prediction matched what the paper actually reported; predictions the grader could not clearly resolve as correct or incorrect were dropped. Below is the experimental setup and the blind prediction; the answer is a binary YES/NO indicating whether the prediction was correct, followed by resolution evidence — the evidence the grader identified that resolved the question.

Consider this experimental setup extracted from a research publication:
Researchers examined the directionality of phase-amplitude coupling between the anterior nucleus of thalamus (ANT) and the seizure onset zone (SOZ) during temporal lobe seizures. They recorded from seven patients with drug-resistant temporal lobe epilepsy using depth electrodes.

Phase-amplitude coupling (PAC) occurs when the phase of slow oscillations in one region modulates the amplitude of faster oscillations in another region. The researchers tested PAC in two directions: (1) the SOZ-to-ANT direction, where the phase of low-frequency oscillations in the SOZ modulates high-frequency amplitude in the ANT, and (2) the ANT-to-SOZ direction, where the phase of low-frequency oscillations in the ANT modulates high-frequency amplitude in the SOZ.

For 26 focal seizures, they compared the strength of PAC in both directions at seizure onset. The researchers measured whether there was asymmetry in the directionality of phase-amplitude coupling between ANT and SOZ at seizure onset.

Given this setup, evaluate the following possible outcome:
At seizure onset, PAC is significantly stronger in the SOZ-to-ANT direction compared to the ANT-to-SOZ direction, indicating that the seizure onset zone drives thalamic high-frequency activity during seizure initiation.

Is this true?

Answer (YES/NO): NO